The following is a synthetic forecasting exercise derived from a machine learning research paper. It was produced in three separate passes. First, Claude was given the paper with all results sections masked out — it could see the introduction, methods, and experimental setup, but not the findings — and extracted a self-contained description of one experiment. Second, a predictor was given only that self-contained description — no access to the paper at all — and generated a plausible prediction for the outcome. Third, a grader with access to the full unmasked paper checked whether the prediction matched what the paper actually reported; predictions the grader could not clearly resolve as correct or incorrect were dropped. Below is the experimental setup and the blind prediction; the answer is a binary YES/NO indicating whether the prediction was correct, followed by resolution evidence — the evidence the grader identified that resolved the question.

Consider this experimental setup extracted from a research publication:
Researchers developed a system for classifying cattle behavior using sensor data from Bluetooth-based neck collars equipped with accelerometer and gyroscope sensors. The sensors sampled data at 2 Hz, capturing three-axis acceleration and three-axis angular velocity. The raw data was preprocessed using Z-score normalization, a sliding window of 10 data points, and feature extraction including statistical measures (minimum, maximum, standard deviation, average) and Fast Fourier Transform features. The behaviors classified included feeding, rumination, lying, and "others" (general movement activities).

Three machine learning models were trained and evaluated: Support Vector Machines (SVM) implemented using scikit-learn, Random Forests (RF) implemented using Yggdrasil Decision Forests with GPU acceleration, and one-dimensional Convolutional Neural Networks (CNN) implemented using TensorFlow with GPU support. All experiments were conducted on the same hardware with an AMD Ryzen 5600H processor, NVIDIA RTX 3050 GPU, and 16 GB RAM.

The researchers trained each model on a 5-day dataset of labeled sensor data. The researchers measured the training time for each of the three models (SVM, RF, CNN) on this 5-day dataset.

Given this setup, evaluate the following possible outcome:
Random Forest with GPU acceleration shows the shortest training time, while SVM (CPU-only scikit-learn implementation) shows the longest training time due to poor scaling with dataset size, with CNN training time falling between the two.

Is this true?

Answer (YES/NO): YES